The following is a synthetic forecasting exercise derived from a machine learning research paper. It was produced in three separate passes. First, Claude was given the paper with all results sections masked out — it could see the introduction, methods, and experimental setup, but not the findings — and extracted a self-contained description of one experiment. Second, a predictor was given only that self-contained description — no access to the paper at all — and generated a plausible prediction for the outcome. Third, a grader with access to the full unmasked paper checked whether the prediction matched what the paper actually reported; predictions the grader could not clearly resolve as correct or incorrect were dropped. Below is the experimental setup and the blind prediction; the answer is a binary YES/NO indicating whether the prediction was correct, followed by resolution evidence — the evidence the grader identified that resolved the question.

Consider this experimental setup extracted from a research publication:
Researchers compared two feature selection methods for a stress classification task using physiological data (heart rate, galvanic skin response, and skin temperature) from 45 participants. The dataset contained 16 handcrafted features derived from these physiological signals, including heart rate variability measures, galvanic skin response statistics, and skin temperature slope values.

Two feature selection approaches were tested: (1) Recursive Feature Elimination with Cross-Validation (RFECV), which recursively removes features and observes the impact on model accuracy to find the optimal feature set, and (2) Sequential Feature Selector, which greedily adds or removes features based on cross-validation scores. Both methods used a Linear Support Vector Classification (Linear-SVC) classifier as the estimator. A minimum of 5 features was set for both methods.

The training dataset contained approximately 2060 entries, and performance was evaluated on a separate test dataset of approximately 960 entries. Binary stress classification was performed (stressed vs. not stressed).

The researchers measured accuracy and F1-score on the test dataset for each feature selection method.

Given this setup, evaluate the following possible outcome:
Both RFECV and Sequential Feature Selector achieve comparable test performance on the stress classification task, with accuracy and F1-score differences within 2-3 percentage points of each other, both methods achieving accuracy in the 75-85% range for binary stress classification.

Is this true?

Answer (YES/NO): NO